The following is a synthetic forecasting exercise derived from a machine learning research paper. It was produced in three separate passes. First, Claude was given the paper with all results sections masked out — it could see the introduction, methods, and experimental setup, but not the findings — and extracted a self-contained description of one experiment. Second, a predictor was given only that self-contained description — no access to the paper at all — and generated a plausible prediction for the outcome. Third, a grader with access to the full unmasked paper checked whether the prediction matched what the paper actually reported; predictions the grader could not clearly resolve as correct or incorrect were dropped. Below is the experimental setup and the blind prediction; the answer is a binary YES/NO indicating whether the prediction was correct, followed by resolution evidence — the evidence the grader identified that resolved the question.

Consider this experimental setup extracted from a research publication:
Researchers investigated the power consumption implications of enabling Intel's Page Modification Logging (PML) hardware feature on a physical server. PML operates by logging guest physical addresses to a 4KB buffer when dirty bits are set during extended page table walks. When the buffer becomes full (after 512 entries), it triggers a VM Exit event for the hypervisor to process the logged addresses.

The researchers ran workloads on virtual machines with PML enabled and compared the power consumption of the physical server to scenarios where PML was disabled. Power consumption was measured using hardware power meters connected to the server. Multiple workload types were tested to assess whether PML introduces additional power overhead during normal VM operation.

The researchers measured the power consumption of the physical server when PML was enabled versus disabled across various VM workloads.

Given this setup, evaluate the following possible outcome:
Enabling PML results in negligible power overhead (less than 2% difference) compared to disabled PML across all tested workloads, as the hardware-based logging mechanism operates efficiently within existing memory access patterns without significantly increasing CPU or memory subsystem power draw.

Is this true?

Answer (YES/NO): YES